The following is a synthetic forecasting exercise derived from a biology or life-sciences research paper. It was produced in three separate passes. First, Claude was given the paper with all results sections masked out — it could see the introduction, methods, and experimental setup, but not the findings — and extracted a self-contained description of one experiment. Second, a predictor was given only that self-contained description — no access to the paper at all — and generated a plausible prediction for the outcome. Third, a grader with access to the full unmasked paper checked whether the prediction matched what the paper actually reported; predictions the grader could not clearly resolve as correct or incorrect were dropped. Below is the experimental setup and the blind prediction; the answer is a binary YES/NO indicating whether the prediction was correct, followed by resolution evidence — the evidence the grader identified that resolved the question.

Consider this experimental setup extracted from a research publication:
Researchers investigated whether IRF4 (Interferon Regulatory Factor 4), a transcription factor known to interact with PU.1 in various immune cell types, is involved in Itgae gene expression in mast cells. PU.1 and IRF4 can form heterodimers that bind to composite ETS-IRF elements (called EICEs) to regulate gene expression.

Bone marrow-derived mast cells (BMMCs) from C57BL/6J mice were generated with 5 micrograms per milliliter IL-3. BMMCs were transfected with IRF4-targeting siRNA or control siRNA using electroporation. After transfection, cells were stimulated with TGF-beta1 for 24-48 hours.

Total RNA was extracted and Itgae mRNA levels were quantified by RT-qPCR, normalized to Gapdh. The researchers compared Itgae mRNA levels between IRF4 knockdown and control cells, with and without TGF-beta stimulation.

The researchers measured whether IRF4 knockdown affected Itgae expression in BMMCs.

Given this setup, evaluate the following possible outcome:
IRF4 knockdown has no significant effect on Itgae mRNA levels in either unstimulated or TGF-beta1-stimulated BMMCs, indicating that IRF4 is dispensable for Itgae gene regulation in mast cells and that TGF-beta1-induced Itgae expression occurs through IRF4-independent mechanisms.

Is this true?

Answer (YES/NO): YES